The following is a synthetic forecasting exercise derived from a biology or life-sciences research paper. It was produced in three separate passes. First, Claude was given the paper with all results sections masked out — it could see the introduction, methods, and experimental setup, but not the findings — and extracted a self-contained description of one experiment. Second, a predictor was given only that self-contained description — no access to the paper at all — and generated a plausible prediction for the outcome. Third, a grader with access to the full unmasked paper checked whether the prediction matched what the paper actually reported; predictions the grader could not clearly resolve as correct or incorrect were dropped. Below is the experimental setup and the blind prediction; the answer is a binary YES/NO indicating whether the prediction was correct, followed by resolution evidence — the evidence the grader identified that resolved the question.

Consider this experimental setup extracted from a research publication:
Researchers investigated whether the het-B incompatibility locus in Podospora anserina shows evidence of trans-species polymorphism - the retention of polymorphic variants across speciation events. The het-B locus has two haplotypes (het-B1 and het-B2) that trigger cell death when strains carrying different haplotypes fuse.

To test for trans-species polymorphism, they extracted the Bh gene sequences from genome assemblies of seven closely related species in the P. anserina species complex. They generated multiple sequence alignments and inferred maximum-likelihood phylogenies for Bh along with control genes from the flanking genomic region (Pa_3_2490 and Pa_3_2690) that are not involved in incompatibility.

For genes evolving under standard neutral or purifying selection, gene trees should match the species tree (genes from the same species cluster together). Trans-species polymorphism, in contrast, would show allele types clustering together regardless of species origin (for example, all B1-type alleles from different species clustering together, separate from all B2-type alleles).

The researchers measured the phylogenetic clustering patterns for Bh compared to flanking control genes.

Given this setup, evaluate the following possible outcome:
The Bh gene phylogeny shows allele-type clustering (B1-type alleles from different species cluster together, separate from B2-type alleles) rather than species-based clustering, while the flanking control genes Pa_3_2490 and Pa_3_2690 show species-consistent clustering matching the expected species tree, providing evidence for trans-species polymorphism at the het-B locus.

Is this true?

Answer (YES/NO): YES